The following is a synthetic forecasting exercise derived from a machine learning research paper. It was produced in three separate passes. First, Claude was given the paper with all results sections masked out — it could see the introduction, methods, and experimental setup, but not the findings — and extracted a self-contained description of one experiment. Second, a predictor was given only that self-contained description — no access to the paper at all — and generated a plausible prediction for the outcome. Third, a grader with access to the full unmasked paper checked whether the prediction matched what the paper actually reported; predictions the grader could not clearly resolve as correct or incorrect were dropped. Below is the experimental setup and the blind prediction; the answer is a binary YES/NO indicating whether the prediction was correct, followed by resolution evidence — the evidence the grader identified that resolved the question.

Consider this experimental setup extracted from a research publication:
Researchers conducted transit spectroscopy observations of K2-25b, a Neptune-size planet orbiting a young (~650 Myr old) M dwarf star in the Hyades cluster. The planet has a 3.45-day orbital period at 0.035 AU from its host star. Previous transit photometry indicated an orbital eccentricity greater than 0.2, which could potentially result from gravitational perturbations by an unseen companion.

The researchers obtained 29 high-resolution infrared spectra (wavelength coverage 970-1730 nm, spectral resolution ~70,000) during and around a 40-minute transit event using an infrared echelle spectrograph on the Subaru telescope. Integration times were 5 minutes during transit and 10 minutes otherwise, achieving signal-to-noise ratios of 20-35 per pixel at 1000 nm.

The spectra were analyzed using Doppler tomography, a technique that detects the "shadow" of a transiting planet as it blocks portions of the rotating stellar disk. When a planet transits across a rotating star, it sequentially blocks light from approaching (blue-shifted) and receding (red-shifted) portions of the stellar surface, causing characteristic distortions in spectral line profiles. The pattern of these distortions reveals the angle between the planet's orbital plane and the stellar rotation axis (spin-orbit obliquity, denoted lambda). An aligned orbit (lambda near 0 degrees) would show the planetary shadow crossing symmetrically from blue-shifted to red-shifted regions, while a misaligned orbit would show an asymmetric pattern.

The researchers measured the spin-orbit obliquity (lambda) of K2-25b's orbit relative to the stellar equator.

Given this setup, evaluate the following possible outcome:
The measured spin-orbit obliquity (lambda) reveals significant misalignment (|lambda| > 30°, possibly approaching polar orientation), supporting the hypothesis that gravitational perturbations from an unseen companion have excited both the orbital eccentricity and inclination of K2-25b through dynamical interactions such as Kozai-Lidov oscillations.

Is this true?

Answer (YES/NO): NO